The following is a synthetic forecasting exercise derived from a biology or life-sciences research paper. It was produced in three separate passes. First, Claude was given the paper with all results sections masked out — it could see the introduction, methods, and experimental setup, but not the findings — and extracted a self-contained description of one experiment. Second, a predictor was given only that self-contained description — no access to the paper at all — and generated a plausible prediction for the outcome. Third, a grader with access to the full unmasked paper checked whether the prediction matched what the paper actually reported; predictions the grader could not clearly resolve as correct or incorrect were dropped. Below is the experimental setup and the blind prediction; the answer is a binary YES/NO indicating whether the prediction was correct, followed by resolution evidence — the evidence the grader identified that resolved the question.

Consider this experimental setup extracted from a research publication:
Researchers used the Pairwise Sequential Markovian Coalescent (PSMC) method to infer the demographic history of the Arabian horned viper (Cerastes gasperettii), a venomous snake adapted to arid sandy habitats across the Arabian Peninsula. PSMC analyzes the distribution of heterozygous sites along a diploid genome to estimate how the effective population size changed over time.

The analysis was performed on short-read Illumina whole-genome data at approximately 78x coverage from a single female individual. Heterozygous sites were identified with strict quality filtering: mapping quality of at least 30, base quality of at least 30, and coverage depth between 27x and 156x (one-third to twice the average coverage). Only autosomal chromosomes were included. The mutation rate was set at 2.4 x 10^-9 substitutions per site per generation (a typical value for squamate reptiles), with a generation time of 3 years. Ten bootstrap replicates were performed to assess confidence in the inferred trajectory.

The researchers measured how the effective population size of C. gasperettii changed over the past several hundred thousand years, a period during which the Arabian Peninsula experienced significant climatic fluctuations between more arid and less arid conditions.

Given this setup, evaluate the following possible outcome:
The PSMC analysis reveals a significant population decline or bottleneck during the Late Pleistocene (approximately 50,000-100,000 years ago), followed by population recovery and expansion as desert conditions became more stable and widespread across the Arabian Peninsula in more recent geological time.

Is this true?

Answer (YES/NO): NO